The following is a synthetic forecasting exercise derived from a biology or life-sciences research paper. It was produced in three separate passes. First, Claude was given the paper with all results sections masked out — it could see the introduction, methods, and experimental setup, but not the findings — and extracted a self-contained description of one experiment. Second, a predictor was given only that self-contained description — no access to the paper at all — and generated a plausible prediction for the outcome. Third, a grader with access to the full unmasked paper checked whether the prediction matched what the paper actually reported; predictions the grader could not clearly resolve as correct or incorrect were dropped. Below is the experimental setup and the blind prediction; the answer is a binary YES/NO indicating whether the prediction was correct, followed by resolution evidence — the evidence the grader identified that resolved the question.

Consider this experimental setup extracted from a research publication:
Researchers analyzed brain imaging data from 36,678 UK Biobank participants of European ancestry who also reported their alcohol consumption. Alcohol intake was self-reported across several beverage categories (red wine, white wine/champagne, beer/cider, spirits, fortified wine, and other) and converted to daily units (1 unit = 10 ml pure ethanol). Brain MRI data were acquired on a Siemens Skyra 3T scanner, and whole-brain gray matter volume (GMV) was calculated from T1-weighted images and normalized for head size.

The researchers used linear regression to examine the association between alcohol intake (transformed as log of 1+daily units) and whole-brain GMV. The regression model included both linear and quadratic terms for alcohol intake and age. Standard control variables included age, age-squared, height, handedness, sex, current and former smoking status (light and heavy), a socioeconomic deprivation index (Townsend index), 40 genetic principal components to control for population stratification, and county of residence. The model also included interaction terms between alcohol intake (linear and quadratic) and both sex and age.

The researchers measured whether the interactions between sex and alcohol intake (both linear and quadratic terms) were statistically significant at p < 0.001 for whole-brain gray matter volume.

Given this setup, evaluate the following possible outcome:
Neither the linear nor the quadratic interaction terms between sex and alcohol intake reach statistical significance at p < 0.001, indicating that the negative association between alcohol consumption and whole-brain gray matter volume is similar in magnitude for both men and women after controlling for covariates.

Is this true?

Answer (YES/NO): YES